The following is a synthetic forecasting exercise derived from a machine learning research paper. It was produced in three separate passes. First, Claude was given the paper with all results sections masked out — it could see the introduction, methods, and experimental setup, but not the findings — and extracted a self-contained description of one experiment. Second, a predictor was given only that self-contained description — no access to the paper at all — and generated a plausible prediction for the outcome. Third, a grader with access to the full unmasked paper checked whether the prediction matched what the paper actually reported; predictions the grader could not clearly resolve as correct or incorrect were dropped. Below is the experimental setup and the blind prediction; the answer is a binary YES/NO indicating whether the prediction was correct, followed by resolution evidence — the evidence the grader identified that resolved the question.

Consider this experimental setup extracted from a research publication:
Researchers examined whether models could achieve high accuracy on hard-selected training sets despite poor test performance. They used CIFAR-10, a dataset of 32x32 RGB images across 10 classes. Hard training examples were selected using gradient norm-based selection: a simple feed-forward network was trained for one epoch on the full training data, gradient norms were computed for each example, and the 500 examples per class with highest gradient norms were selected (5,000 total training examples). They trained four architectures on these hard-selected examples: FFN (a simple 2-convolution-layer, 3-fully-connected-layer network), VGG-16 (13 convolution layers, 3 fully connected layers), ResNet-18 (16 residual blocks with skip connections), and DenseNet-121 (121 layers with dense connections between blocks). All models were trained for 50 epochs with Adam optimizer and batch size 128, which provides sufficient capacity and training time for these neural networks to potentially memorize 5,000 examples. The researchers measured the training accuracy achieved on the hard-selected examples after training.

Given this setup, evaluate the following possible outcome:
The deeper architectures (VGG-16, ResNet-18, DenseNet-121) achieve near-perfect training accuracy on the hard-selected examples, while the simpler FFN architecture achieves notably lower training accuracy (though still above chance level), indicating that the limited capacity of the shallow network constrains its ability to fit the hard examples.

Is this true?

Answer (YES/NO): NO